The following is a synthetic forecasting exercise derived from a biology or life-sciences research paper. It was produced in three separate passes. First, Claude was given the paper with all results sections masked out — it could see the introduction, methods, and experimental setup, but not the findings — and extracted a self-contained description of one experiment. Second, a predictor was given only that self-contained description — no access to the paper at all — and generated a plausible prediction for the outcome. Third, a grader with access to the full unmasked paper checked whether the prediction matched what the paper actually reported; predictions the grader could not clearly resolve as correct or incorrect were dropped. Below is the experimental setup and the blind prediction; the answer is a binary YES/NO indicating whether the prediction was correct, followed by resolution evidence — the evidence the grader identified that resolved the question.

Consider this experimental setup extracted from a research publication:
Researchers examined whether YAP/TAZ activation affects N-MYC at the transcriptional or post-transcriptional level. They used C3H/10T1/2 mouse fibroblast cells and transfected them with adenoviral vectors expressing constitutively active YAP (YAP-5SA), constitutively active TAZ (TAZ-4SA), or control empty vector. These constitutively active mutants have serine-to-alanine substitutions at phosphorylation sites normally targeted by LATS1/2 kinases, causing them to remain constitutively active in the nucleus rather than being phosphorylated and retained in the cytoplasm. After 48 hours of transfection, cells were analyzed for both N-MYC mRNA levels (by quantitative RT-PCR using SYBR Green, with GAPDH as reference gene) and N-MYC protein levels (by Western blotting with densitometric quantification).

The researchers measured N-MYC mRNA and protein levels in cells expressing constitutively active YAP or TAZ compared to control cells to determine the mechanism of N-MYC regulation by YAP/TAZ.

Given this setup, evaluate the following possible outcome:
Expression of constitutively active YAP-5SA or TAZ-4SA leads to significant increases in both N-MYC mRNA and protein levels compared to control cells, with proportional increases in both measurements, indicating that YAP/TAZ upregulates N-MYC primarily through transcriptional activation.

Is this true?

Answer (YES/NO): NO